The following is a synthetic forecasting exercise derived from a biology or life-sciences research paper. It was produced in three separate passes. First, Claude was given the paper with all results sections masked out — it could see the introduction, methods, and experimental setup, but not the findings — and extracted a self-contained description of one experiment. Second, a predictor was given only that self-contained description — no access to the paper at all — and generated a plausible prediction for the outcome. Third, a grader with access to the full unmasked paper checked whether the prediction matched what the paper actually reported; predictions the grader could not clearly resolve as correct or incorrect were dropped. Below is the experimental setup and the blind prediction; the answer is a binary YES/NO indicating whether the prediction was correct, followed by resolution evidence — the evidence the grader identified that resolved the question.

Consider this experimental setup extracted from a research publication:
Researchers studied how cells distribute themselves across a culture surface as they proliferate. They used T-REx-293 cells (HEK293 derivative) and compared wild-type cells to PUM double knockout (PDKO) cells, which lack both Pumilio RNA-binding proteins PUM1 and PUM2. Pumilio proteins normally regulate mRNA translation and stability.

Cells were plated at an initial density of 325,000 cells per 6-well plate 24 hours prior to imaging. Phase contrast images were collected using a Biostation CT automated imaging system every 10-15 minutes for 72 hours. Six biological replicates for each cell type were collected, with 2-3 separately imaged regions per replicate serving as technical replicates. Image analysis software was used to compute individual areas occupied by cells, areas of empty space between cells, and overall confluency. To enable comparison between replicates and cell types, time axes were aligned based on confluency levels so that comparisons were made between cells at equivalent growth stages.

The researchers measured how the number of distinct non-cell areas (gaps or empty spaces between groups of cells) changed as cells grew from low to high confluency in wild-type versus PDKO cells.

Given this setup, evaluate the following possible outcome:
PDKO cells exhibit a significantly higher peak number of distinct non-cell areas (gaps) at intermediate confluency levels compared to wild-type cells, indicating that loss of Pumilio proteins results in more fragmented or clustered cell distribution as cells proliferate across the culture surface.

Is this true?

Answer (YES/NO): NO